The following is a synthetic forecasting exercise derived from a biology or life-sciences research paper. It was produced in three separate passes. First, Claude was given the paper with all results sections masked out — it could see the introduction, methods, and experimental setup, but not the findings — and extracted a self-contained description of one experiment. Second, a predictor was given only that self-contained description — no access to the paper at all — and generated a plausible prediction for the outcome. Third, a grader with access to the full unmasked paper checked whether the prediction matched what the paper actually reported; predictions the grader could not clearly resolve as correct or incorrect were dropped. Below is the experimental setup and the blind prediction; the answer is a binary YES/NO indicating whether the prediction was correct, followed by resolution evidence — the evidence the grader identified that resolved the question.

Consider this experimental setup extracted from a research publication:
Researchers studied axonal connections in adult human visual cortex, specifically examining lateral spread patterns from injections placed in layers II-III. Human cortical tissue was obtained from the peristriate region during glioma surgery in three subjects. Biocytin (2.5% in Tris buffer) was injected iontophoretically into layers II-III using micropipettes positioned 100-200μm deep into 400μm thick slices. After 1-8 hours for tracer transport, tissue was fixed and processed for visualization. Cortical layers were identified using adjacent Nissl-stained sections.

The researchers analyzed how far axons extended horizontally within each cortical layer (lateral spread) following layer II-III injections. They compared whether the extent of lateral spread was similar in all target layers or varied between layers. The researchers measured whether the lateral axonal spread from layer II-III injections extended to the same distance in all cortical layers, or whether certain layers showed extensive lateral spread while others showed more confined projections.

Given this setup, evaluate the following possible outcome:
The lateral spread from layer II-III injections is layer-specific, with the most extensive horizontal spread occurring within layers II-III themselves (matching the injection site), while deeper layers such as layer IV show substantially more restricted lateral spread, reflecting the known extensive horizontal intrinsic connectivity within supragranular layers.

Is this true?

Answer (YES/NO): NO